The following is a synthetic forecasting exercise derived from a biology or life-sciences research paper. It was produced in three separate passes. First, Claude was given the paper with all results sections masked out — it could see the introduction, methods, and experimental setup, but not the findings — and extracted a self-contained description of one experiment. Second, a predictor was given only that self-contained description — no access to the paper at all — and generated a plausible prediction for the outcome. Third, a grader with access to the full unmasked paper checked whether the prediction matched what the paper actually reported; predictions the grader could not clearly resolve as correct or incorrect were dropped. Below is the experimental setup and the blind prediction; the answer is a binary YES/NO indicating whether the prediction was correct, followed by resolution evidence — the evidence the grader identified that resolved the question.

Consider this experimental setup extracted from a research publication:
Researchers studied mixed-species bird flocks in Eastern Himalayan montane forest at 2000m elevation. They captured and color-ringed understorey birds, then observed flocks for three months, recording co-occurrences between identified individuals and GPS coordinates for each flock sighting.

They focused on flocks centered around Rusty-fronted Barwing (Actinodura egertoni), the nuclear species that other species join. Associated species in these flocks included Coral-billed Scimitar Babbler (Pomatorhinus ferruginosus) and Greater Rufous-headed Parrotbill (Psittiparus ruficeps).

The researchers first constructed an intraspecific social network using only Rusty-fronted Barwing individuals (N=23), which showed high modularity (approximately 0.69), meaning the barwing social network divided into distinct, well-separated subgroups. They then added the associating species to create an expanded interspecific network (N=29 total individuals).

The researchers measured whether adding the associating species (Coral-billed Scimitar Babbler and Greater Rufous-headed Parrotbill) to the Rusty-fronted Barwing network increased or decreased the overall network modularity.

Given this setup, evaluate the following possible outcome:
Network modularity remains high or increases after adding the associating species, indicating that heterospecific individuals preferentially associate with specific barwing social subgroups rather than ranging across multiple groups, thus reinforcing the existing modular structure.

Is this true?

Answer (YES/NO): NO